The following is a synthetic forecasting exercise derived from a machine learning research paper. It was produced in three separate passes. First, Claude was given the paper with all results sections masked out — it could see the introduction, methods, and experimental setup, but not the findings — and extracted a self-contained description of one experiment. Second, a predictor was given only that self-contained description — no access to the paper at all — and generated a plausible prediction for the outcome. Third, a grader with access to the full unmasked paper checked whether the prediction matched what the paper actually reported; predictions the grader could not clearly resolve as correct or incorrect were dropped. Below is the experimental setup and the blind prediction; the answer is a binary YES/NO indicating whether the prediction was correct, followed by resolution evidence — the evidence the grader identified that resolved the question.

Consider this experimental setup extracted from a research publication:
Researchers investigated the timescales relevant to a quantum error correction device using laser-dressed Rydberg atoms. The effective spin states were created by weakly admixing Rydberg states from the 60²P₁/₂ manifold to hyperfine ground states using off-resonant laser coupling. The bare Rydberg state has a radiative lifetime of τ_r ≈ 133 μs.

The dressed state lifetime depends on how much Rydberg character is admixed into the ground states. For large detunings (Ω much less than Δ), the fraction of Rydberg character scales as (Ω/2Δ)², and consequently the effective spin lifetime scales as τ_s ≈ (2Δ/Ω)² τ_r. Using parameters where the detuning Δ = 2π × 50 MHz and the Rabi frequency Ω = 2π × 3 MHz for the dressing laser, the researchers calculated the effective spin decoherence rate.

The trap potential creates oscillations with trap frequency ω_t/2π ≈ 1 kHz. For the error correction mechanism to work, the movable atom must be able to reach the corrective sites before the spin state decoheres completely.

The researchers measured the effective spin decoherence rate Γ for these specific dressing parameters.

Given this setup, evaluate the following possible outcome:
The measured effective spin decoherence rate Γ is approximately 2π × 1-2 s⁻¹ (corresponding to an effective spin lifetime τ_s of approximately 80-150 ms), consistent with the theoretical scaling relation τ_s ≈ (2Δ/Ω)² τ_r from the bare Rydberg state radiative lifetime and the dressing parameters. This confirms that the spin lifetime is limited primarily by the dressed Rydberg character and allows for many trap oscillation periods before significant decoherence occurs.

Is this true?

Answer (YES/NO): NO